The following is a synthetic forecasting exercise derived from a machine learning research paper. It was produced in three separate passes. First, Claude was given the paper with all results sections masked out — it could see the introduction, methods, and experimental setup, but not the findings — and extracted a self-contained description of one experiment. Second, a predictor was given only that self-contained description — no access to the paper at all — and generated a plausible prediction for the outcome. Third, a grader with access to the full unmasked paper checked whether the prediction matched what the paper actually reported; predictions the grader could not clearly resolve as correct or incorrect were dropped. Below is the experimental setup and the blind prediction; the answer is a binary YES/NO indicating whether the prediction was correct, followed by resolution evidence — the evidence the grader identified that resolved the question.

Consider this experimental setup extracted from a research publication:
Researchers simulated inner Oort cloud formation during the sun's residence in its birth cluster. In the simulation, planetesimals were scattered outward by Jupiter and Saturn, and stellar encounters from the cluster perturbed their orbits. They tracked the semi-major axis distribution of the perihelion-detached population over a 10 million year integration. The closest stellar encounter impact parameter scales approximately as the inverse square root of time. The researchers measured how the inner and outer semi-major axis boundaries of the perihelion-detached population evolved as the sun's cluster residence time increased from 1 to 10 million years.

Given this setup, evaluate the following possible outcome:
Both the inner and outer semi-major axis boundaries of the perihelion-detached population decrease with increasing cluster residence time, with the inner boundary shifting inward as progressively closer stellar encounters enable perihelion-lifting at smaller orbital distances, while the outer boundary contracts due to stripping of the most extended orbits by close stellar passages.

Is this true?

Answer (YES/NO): YES